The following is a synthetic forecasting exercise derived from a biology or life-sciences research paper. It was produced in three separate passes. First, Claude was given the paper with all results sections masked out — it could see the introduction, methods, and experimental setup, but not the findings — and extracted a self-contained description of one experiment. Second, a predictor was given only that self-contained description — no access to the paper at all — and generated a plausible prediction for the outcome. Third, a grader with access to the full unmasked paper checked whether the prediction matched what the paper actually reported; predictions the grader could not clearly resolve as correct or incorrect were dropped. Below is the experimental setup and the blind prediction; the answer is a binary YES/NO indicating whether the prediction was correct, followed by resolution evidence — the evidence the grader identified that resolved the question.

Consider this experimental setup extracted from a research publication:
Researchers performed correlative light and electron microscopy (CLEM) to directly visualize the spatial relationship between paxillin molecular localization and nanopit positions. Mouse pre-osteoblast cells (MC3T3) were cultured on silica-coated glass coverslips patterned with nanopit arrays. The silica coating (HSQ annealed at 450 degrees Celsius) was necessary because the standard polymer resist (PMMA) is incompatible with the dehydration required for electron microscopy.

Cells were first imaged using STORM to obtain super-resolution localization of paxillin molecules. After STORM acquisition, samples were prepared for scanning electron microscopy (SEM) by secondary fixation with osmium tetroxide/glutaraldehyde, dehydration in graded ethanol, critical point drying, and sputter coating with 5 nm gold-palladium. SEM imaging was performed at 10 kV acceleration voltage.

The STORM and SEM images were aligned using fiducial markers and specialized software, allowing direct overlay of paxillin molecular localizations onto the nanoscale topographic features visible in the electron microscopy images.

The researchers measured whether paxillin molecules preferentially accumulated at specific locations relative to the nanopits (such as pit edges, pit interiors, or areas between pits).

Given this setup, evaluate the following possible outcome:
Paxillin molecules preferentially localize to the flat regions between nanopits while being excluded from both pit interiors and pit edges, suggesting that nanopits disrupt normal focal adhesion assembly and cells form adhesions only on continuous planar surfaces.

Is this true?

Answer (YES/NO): NO